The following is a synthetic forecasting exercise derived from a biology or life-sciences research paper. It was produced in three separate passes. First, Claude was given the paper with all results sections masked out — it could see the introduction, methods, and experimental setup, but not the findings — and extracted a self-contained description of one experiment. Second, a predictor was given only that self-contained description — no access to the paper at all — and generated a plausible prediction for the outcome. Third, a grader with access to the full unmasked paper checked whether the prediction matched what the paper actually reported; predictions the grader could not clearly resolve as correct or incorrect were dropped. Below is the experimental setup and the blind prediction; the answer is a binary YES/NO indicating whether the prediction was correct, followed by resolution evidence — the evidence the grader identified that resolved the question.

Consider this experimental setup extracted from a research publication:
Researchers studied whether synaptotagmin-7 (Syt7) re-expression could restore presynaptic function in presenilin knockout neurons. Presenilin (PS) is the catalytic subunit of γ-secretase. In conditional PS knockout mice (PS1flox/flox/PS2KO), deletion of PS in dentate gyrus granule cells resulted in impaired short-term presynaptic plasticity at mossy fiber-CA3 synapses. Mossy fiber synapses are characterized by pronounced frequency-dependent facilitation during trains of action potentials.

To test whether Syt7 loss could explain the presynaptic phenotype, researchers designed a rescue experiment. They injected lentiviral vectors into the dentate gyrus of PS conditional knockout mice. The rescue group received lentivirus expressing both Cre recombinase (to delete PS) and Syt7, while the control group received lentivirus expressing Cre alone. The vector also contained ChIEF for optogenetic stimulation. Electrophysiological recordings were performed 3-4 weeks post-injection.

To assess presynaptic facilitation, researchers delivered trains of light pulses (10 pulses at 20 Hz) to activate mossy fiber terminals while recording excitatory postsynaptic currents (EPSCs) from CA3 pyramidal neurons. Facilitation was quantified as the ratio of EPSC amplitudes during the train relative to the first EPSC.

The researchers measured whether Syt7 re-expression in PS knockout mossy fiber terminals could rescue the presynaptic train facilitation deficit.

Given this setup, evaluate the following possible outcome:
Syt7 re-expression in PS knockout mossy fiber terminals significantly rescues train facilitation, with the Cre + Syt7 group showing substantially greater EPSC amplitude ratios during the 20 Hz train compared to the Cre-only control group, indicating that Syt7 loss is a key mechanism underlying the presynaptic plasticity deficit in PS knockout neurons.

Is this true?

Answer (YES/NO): YES